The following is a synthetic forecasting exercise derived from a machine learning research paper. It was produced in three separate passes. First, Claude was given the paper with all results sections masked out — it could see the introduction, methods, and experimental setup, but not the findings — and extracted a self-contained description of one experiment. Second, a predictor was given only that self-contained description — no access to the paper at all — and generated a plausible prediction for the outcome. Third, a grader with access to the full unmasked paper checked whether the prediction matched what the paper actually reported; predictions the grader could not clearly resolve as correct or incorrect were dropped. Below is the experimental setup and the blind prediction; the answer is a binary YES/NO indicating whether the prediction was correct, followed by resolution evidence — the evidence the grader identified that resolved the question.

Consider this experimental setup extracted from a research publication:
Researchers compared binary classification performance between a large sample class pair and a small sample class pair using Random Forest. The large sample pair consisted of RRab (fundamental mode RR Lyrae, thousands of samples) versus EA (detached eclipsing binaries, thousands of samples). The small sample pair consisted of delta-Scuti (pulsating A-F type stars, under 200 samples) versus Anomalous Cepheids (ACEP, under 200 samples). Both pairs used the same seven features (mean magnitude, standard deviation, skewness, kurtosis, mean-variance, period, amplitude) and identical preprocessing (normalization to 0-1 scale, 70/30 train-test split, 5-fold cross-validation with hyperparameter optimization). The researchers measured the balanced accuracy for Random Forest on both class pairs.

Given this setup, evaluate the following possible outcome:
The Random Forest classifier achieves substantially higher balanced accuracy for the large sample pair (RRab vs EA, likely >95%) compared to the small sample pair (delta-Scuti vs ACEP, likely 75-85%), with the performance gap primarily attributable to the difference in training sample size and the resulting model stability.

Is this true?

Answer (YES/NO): NO